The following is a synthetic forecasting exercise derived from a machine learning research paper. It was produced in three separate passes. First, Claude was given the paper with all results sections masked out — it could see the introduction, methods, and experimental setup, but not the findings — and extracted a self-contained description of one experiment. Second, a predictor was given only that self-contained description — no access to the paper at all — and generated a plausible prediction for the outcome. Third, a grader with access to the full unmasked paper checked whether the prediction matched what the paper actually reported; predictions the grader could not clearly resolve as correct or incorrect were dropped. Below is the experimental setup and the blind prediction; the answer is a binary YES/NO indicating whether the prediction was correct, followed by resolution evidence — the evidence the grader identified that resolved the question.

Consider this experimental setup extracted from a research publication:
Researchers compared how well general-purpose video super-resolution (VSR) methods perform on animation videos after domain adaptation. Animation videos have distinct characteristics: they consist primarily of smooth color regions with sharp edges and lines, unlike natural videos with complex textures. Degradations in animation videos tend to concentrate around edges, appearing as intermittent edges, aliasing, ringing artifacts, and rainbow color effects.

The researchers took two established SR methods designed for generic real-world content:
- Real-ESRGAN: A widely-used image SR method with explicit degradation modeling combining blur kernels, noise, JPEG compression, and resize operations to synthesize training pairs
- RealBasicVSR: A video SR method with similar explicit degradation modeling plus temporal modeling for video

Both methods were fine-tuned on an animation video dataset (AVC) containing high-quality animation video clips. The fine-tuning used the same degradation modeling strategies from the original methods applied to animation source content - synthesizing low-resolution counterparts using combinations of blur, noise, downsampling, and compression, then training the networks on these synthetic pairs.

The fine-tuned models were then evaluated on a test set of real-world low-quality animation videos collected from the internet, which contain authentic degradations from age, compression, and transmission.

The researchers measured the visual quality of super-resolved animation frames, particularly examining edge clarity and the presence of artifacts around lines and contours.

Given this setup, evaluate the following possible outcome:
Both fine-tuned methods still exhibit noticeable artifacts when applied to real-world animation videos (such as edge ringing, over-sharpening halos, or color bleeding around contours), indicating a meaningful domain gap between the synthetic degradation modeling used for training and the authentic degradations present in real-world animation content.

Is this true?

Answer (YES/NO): YES